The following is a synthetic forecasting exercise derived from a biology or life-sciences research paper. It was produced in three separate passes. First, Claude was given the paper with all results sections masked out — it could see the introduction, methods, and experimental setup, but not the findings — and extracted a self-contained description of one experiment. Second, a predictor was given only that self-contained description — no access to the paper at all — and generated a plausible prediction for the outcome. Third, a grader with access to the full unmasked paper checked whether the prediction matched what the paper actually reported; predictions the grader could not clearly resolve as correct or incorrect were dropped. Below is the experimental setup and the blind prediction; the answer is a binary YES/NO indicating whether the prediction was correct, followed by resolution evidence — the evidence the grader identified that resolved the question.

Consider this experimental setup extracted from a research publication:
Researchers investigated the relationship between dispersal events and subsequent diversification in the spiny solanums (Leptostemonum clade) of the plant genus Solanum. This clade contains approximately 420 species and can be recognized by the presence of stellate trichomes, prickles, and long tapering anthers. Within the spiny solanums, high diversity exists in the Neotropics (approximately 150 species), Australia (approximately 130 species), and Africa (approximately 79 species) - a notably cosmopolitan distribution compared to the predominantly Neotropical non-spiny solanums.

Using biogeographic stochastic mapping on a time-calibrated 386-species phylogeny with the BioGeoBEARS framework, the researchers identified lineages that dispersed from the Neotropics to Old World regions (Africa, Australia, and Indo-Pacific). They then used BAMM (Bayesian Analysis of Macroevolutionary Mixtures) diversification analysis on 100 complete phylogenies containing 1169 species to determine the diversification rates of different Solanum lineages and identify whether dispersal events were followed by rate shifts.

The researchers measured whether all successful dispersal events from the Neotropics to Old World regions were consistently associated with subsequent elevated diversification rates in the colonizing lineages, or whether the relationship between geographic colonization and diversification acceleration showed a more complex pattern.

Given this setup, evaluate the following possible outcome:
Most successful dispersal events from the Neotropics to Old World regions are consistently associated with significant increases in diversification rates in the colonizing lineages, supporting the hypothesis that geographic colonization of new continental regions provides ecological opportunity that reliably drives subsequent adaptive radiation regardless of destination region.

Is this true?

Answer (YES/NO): NO